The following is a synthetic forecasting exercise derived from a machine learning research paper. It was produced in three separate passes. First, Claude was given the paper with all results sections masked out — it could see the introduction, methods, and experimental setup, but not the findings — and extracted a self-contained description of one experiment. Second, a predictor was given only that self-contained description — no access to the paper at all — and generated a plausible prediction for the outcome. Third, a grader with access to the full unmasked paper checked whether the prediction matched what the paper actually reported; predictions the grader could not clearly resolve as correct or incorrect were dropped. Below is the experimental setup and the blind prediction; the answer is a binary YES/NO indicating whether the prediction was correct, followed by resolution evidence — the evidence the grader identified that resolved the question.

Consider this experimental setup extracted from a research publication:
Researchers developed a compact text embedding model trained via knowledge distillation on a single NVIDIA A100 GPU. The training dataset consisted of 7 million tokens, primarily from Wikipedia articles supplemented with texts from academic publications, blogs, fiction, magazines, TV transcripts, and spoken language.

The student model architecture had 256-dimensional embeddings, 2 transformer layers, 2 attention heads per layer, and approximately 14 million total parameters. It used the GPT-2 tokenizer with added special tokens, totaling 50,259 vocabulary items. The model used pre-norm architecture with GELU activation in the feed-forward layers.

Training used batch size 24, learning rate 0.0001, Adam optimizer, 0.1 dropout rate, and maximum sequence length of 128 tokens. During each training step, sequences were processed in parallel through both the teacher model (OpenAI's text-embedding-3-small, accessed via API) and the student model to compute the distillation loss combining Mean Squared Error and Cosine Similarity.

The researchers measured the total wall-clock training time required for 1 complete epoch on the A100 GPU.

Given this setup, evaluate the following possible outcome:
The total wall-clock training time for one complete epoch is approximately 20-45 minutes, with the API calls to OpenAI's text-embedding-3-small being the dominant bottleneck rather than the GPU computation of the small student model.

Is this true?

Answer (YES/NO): NO